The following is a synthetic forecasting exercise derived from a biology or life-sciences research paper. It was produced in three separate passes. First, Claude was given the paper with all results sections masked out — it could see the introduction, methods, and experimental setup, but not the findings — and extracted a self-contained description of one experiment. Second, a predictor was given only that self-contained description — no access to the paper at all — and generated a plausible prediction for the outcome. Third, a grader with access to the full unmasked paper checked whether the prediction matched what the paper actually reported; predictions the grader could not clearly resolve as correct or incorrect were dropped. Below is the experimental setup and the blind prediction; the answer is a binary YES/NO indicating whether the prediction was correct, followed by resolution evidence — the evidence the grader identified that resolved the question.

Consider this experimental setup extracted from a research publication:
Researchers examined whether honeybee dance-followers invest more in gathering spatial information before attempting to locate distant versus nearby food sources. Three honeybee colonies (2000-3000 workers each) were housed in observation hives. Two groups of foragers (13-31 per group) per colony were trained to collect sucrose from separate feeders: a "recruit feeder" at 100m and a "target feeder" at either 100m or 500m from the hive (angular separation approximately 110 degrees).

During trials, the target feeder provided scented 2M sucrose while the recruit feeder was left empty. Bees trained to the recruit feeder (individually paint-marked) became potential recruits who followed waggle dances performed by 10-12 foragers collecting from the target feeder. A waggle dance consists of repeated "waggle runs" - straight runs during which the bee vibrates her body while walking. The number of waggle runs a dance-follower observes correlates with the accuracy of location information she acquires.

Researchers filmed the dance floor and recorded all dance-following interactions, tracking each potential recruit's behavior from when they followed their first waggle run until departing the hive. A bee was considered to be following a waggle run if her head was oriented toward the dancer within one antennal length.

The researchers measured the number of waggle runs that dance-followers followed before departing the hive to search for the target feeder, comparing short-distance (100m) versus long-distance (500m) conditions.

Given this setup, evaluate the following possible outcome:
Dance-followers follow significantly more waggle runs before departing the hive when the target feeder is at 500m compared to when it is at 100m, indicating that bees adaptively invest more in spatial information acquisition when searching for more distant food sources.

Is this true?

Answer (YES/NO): NO